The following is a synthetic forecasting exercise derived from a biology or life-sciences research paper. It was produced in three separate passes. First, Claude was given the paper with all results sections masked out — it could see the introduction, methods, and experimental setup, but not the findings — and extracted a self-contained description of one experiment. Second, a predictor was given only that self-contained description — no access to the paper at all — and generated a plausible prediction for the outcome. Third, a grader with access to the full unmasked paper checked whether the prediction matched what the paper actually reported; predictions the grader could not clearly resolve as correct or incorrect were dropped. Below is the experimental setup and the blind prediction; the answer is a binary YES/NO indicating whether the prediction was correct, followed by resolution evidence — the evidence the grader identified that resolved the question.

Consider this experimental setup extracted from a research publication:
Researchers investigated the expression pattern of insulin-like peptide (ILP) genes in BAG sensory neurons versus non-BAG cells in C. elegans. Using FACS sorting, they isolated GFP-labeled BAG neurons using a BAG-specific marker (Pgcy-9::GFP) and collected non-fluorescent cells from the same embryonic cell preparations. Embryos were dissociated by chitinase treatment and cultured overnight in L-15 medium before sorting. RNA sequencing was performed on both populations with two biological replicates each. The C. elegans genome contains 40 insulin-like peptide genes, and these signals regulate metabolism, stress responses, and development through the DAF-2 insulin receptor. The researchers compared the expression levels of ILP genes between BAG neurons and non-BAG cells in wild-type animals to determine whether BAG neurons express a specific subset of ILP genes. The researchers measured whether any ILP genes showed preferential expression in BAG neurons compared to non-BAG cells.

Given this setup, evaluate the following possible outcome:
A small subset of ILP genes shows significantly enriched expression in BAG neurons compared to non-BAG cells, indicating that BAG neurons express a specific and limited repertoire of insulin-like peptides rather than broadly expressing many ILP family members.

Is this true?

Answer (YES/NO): YES